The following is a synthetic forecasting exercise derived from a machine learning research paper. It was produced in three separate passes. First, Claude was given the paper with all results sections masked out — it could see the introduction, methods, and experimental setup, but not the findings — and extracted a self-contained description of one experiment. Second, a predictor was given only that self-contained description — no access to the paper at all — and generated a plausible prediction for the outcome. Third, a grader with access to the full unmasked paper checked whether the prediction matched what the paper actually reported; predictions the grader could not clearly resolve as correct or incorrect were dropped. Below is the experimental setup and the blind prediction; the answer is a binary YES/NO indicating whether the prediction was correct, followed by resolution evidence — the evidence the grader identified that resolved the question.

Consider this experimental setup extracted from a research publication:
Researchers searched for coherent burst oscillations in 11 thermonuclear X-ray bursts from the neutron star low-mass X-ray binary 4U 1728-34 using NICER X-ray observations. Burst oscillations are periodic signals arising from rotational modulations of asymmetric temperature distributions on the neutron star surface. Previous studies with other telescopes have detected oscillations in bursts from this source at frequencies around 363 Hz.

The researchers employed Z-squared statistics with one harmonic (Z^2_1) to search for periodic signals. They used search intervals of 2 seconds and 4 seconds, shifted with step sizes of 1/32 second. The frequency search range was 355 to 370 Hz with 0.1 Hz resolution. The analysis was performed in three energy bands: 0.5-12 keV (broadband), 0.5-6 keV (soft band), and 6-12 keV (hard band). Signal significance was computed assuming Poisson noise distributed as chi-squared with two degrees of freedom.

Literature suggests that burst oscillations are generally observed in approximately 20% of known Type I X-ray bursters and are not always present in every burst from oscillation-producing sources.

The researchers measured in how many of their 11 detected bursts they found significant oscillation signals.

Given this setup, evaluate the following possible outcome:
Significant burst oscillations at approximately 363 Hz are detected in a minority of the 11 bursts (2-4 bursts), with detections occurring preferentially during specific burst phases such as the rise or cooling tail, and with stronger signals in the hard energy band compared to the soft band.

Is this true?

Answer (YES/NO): NO